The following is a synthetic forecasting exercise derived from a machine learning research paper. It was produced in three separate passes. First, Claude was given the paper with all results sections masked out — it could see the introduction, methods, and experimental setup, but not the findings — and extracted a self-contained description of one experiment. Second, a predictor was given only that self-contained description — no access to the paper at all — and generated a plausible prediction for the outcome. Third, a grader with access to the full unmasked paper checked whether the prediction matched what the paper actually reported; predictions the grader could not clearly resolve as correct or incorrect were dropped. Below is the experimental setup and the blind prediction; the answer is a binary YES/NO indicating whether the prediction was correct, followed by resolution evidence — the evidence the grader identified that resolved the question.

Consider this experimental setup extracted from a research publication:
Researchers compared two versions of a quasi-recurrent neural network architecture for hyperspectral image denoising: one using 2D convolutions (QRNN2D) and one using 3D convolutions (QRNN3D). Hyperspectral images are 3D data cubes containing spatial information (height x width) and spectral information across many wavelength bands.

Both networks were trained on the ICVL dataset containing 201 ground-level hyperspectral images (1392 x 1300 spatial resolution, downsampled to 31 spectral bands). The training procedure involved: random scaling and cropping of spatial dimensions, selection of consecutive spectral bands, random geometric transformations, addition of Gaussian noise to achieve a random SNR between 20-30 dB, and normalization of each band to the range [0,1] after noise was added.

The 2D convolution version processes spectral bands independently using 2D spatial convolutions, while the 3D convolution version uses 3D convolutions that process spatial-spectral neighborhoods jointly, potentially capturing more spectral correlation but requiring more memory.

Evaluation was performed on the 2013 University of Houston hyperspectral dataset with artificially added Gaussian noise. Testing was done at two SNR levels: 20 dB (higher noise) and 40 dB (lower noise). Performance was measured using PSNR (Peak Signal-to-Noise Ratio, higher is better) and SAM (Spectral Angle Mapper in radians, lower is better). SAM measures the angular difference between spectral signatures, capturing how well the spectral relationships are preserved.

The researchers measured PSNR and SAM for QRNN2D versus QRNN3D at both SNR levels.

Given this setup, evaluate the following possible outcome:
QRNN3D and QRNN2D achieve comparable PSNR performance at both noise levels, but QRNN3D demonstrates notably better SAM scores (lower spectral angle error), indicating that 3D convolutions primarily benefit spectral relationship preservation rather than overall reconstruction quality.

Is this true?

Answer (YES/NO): NO